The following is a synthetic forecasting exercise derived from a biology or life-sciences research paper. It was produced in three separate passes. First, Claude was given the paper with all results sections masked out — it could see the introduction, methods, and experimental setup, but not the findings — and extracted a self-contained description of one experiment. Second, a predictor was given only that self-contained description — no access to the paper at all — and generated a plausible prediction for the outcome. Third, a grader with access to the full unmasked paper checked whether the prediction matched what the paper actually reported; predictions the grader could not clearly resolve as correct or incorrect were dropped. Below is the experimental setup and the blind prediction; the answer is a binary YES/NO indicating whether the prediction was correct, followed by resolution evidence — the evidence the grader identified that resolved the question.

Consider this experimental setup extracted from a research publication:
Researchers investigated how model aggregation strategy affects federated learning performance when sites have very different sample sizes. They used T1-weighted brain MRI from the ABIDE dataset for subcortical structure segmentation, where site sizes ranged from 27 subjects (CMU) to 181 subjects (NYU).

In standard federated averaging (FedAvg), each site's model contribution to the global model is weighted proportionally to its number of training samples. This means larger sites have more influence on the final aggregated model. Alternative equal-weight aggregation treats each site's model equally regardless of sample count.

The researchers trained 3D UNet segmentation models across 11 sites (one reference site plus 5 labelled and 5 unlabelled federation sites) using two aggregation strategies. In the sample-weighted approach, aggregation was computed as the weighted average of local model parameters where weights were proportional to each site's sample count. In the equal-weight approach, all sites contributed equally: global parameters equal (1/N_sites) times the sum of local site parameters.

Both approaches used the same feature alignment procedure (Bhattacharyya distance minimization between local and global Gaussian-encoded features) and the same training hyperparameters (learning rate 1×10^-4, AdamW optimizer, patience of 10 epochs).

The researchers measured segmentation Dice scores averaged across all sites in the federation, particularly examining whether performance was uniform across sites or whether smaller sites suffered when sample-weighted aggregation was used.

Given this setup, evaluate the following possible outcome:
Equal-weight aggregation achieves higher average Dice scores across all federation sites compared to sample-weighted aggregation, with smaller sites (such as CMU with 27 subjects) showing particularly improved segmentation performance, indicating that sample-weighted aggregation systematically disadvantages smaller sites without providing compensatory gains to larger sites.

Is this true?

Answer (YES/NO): NO